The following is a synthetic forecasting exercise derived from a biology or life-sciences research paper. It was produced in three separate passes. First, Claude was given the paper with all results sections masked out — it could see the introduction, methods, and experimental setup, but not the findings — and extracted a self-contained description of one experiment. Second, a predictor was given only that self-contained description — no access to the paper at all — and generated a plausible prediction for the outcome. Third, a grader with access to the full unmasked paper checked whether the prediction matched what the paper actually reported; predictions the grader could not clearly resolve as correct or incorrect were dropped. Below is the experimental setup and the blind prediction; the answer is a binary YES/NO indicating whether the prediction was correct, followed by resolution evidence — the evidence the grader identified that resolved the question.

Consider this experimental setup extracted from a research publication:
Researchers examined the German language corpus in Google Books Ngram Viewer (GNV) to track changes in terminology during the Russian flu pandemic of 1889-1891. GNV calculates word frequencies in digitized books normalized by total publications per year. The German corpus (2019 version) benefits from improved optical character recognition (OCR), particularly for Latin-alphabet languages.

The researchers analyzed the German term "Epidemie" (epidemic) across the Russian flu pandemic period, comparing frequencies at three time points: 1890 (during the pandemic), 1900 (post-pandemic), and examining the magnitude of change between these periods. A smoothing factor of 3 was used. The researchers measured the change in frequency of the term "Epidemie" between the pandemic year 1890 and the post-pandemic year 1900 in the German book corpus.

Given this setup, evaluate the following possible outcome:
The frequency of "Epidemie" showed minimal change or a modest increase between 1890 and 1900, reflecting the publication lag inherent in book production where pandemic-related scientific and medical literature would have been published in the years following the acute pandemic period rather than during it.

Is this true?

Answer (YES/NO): NO